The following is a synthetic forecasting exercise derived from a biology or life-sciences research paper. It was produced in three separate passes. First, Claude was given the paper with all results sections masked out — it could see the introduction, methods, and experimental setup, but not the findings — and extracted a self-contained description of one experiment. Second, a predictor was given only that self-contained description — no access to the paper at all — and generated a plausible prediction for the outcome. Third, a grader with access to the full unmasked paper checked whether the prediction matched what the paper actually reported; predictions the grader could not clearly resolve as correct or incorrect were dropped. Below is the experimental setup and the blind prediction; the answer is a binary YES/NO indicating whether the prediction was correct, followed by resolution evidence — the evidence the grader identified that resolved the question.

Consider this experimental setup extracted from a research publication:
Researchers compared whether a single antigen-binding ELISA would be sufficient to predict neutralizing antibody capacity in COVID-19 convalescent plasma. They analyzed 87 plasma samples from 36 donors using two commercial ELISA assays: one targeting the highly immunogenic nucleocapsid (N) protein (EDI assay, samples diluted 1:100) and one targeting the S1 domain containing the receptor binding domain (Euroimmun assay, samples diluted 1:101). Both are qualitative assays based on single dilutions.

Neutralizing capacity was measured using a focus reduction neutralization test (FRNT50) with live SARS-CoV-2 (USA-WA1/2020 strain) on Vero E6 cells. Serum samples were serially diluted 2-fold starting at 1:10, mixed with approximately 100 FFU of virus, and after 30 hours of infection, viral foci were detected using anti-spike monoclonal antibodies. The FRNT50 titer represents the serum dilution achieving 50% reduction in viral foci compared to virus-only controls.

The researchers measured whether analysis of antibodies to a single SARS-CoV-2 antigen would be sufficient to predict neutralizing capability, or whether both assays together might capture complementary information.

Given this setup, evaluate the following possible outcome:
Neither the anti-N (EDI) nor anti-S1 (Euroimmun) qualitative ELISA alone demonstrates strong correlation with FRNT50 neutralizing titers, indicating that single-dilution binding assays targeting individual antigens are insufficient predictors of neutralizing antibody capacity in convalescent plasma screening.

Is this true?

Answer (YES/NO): NO